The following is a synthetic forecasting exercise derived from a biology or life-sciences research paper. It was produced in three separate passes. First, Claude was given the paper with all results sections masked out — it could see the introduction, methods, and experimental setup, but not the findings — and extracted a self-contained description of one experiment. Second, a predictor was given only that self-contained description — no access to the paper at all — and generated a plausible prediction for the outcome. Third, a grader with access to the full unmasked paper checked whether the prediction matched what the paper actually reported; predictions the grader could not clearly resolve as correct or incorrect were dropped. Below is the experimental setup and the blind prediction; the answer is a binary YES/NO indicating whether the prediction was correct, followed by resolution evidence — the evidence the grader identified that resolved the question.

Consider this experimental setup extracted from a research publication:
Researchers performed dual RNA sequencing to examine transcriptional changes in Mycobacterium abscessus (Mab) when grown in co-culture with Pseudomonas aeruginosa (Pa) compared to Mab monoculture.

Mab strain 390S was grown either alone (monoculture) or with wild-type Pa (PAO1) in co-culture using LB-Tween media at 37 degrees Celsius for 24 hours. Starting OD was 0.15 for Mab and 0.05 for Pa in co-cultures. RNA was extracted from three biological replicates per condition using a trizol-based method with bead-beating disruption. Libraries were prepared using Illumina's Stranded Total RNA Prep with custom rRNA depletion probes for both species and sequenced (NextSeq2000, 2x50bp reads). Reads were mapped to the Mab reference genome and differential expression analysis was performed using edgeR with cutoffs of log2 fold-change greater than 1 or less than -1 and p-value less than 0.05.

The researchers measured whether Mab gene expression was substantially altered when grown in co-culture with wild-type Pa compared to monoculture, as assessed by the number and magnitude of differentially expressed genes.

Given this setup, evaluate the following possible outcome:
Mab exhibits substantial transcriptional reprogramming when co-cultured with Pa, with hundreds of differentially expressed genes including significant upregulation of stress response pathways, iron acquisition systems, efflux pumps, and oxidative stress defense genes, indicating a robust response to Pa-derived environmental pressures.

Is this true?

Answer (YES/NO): YES